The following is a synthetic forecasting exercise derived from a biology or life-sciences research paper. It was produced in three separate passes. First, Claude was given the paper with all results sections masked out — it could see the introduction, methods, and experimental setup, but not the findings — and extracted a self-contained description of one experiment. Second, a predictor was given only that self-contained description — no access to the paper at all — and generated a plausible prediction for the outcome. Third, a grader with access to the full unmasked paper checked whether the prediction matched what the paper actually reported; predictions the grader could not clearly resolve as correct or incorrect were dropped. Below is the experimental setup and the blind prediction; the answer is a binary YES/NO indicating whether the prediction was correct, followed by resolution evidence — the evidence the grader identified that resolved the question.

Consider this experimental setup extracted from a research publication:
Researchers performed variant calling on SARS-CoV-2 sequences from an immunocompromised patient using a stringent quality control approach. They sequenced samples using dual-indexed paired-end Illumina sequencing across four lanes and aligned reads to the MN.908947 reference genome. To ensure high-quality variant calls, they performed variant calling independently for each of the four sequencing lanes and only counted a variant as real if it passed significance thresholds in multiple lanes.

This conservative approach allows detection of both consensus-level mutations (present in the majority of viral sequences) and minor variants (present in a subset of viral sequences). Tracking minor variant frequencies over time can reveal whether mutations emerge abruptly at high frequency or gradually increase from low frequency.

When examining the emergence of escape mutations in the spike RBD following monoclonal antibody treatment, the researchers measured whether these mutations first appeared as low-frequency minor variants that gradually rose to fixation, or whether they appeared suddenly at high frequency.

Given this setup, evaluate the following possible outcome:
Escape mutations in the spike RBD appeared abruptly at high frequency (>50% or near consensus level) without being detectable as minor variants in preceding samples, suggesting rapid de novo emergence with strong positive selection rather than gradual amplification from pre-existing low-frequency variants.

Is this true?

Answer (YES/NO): YES